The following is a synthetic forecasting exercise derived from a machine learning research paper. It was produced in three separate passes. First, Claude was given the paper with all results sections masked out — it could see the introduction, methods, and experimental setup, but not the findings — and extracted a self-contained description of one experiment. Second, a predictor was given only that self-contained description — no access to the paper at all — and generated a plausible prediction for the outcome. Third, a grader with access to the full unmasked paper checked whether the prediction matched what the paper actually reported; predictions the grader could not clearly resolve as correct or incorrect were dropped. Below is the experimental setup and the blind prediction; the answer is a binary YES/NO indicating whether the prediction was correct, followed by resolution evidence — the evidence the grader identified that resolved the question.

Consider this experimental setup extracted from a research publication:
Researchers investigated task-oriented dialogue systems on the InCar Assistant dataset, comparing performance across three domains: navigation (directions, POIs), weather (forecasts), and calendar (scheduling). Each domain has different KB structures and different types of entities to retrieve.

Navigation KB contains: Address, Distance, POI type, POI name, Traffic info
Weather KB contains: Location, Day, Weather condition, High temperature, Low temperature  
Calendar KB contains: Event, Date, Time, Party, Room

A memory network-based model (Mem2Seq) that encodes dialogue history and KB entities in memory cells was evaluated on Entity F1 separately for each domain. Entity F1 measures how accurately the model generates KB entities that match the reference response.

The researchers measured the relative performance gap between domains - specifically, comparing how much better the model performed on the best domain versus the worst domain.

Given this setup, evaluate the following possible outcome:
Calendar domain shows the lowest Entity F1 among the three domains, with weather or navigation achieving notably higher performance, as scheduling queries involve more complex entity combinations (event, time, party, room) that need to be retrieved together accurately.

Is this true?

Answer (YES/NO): NO